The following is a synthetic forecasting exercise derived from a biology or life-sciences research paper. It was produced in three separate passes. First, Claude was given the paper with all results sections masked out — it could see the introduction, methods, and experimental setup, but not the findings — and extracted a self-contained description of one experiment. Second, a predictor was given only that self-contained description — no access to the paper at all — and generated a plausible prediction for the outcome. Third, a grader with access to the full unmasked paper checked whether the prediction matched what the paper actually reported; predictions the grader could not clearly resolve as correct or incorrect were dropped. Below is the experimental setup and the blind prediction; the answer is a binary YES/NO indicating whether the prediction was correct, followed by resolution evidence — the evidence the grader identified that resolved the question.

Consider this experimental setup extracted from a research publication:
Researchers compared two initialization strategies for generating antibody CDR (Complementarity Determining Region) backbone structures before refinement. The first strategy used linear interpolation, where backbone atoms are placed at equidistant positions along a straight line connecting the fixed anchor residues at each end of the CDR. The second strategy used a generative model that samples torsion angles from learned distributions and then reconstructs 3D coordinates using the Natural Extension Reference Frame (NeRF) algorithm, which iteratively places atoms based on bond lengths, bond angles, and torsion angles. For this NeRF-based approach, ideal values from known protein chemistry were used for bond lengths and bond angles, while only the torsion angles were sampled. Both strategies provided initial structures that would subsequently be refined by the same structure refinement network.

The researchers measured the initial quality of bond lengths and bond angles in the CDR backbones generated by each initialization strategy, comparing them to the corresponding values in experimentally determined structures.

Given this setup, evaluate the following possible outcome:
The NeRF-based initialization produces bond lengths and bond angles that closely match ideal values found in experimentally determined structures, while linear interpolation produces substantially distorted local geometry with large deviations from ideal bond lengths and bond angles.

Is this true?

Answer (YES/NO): YES